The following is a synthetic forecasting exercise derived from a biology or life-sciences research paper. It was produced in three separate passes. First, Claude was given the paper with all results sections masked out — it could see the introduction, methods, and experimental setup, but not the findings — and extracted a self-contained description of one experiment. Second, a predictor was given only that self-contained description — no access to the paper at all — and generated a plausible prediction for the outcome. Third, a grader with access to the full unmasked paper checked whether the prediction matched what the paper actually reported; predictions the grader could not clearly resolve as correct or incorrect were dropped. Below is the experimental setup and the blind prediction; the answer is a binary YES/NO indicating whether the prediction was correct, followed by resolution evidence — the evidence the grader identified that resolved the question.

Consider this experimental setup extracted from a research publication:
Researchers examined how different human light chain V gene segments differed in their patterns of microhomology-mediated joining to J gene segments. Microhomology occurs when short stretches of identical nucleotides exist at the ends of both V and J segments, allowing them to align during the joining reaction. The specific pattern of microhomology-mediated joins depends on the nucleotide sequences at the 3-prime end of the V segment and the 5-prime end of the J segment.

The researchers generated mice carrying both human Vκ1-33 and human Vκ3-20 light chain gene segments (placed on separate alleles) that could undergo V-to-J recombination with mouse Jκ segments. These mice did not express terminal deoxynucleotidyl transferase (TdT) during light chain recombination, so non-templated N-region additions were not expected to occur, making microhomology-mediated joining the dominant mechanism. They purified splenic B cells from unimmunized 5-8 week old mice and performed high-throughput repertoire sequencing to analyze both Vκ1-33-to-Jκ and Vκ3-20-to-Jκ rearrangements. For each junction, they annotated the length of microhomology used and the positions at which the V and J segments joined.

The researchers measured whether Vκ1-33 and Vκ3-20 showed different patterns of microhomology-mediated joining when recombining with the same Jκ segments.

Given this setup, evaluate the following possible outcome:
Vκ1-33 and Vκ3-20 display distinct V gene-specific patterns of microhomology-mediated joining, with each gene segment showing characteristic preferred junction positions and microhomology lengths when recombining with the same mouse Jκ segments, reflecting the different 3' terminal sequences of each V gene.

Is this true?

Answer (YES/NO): YES